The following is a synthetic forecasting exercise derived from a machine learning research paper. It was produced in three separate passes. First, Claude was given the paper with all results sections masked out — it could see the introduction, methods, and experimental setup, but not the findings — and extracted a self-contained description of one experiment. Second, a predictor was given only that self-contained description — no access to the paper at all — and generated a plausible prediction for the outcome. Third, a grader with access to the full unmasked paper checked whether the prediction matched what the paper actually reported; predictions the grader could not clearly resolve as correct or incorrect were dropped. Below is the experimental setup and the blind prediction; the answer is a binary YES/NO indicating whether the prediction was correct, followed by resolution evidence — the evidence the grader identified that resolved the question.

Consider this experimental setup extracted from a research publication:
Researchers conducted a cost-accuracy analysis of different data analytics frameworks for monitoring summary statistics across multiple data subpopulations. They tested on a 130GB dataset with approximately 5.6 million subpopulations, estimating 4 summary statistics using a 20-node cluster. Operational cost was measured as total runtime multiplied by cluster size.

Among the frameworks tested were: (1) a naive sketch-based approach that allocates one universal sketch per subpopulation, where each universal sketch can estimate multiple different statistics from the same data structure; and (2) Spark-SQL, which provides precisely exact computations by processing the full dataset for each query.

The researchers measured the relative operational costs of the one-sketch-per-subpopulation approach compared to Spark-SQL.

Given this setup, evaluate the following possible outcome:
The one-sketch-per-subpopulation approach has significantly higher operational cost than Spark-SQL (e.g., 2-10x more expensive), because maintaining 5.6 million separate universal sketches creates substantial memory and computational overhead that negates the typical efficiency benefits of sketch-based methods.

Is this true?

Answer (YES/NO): NO